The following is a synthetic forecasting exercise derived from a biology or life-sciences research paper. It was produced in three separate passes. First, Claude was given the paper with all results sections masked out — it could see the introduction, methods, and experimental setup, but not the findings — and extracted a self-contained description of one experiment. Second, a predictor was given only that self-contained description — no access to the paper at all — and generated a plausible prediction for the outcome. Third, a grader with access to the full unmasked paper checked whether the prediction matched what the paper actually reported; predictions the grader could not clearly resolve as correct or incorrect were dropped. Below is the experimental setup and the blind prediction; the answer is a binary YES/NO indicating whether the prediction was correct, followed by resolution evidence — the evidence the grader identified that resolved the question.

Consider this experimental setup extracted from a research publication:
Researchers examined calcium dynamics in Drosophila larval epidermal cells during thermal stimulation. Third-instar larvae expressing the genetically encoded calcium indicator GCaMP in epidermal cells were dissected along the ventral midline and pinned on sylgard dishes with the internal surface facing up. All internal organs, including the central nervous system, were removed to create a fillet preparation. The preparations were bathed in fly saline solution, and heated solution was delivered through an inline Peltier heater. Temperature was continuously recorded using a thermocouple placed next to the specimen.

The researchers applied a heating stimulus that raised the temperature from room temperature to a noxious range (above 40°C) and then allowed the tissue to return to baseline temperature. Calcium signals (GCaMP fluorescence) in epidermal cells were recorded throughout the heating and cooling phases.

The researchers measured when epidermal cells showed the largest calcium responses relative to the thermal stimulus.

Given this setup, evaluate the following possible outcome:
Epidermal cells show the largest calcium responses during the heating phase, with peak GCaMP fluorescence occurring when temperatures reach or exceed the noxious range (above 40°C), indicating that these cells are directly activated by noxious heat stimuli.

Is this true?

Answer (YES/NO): NO